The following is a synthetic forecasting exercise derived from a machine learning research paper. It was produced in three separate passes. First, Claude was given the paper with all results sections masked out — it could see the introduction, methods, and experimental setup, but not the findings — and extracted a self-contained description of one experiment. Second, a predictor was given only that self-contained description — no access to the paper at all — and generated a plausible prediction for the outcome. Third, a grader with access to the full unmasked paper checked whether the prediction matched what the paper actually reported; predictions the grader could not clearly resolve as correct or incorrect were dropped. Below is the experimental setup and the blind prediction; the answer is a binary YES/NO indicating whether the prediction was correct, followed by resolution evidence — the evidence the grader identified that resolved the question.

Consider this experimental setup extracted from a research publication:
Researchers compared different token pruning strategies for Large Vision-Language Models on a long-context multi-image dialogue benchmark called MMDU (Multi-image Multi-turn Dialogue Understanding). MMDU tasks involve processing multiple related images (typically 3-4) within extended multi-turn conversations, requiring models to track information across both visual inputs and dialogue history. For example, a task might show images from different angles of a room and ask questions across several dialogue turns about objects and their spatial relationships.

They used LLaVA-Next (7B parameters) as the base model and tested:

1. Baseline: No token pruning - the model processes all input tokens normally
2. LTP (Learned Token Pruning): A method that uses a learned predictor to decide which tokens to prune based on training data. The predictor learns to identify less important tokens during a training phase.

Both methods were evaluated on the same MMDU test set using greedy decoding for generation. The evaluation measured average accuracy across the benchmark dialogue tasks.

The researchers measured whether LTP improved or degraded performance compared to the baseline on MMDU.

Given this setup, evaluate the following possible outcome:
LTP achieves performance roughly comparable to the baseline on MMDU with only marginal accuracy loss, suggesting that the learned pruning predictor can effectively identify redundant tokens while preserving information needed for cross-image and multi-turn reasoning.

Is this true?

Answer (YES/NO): NO